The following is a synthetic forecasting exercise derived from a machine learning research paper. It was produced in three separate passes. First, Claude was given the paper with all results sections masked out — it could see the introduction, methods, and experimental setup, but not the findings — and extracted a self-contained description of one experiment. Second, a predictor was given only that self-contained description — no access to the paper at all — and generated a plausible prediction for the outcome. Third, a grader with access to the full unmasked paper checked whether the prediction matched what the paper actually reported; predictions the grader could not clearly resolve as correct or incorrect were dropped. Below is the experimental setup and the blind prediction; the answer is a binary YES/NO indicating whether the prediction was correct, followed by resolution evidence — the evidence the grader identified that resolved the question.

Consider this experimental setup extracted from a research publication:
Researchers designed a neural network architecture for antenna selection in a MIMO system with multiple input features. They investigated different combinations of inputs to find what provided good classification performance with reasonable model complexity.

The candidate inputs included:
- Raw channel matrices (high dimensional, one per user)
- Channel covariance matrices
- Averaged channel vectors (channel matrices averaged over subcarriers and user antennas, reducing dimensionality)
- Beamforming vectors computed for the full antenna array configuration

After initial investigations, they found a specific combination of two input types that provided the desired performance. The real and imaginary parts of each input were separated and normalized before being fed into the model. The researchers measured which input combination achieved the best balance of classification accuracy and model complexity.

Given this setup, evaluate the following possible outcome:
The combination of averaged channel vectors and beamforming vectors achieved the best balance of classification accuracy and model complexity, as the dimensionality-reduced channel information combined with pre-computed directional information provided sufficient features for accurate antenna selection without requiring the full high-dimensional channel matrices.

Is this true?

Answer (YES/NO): YES